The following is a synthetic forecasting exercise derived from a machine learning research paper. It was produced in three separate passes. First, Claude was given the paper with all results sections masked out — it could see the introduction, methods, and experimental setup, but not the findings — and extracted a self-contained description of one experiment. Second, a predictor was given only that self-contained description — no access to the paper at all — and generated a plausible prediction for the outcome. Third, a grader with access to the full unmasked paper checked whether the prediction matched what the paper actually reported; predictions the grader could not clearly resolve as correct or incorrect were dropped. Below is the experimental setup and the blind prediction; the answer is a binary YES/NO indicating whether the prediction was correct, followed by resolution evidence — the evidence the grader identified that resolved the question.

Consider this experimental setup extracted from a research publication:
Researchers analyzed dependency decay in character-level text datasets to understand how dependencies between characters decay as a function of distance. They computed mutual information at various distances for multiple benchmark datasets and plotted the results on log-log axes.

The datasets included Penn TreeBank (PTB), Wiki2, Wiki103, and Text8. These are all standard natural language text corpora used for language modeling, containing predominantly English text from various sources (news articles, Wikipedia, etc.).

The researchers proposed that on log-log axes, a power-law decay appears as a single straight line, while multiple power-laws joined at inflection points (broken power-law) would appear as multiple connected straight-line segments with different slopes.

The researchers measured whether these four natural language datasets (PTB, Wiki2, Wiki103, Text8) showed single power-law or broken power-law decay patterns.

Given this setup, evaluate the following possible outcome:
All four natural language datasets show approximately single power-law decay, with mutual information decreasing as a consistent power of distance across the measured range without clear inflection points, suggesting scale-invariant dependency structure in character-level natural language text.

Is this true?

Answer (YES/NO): NO